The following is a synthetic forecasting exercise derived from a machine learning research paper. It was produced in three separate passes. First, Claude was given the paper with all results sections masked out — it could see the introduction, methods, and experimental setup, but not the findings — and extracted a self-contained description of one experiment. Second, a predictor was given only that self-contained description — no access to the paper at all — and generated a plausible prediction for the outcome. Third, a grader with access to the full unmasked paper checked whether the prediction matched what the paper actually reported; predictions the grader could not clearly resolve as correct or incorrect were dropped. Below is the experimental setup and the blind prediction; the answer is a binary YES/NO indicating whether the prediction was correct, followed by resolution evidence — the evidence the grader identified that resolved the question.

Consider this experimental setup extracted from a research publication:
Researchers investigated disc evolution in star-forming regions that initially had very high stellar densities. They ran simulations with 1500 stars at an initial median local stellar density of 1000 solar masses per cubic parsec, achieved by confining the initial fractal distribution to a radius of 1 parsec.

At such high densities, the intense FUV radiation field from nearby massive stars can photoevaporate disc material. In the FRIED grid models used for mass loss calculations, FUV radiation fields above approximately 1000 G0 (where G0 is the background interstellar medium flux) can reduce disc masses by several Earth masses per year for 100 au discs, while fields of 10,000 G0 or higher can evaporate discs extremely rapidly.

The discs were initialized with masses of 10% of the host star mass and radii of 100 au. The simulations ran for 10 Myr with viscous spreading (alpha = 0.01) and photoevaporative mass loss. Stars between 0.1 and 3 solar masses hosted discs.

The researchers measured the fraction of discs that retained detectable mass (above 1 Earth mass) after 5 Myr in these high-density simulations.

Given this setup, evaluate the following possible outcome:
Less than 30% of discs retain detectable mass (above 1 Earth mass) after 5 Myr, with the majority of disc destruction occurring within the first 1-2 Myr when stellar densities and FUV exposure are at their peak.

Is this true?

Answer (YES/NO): YES